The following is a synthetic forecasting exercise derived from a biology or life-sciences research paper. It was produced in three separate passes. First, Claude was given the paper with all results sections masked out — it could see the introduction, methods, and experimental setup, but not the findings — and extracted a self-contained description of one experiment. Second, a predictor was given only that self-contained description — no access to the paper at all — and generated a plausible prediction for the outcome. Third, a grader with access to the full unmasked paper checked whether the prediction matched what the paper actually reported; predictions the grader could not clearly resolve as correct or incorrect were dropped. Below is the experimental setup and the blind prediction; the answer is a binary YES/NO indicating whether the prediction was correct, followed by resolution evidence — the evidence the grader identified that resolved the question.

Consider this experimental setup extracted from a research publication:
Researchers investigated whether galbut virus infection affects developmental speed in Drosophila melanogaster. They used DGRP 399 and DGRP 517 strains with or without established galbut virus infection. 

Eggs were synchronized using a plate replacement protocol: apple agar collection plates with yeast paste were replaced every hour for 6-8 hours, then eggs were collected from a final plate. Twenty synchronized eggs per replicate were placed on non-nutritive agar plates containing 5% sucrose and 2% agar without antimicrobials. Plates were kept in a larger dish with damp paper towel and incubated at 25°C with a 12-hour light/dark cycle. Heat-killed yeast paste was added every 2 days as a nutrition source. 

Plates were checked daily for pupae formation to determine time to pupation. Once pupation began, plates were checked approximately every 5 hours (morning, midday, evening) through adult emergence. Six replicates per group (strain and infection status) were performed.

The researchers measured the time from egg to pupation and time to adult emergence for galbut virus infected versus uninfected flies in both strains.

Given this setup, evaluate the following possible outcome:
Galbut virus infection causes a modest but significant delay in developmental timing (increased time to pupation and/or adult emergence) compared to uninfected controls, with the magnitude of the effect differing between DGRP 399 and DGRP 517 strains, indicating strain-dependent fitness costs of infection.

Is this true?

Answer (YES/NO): NO